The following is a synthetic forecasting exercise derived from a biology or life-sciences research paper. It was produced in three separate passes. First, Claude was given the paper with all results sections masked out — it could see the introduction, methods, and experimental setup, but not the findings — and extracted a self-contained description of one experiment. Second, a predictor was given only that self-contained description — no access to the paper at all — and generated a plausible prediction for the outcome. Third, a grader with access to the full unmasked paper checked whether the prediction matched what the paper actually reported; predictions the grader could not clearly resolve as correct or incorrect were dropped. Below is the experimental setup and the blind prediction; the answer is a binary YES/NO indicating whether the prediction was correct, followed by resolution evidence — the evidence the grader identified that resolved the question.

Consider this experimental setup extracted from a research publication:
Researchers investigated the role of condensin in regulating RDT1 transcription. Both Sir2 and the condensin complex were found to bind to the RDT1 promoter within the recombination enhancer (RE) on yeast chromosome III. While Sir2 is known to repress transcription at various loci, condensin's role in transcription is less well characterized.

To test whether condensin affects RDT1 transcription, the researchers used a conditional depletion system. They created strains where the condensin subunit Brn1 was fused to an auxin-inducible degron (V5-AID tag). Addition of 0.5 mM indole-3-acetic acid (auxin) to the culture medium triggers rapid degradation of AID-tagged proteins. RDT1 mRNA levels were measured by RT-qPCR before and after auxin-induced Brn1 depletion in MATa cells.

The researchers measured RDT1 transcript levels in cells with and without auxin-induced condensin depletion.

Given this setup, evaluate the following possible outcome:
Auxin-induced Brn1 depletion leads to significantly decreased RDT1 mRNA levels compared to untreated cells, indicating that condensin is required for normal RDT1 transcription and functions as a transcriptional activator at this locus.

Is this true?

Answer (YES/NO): NO